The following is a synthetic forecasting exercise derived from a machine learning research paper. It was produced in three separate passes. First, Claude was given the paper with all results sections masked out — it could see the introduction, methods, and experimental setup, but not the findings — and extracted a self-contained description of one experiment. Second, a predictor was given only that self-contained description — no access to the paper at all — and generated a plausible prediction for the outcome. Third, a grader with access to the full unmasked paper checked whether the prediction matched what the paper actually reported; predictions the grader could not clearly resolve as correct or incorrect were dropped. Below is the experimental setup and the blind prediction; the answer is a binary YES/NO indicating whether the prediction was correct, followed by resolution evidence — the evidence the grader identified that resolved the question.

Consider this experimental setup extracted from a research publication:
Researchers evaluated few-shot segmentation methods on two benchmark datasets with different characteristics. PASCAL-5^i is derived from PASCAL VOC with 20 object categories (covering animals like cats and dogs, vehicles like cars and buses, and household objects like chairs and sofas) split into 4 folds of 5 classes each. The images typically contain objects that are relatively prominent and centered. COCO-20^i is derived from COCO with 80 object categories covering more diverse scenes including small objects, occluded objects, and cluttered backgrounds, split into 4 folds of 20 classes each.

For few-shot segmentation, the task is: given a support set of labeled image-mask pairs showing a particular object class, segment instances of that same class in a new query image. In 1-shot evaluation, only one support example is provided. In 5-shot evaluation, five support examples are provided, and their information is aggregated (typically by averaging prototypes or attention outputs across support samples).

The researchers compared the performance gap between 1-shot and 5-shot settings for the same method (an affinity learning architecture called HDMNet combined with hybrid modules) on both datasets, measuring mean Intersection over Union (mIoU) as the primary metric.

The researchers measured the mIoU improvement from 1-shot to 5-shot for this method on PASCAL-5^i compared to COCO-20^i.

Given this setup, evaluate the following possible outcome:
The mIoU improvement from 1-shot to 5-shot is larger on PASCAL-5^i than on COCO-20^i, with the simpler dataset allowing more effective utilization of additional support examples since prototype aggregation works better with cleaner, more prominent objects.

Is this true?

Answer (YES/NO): NO